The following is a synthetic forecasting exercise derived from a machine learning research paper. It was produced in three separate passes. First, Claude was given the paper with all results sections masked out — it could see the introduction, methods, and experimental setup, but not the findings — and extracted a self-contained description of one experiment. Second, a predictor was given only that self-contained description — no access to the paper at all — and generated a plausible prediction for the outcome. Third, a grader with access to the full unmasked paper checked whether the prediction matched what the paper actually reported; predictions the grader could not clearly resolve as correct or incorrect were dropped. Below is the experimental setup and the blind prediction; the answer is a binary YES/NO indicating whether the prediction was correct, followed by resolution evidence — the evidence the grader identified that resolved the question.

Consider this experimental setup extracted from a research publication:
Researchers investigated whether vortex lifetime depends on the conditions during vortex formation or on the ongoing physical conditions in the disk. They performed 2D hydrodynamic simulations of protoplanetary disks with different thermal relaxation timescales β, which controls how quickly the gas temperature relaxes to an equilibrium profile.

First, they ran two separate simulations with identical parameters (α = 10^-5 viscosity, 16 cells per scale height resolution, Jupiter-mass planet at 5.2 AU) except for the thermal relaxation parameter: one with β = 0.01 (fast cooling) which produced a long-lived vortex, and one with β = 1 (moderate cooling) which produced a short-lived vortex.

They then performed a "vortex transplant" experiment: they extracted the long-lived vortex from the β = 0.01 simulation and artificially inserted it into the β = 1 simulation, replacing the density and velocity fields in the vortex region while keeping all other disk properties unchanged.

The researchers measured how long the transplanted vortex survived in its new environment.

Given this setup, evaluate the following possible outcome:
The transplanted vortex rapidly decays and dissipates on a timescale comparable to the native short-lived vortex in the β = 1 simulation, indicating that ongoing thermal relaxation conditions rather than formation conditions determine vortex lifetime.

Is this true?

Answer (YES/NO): YES